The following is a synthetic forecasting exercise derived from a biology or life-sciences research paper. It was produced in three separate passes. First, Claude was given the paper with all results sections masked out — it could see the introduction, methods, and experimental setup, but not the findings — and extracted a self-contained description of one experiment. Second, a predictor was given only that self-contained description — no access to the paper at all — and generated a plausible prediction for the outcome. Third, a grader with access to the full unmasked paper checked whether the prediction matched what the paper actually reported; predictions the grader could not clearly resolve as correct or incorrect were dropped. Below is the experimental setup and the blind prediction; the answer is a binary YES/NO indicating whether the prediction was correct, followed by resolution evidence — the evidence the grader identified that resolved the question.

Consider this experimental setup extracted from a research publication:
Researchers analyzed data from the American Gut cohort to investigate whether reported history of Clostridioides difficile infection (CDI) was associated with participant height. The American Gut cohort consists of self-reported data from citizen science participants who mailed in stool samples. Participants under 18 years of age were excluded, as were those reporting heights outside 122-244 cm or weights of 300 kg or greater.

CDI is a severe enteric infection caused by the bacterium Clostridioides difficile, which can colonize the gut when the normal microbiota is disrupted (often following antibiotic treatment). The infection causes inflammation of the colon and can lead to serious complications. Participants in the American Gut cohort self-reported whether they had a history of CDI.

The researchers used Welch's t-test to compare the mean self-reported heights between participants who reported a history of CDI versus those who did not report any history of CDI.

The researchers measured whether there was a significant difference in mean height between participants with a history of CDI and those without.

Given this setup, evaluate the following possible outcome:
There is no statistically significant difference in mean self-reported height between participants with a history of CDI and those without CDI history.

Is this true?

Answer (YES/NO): NO